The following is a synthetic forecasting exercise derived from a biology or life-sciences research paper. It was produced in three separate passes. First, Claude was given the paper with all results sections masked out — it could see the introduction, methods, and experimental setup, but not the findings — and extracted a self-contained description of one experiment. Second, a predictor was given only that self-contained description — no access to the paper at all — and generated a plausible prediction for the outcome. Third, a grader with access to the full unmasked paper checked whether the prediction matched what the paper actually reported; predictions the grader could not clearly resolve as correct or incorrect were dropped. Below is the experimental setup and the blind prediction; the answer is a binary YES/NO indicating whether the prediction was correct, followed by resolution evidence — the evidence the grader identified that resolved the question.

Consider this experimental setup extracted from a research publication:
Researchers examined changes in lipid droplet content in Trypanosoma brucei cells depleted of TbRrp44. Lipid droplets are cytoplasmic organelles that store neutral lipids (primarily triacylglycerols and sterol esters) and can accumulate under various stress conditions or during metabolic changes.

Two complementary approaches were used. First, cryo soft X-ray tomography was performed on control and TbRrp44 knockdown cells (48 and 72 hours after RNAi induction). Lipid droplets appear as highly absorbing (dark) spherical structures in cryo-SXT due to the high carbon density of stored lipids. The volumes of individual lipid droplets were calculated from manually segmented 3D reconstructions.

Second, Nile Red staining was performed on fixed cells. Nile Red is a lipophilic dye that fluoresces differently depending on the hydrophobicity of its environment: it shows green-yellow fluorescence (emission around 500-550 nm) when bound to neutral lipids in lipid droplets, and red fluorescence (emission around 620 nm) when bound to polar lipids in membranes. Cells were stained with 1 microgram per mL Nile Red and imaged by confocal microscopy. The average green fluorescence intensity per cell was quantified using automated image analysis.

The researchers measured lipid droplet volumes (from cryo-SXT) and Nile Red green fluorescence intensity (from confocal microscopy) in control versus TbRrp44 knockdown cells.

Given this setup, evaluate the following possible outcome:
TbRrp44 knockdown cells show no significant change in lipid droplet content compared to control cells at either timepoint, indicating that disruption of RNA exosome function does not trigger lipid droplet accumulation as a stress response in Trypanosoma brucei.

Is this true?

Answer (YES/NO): NO